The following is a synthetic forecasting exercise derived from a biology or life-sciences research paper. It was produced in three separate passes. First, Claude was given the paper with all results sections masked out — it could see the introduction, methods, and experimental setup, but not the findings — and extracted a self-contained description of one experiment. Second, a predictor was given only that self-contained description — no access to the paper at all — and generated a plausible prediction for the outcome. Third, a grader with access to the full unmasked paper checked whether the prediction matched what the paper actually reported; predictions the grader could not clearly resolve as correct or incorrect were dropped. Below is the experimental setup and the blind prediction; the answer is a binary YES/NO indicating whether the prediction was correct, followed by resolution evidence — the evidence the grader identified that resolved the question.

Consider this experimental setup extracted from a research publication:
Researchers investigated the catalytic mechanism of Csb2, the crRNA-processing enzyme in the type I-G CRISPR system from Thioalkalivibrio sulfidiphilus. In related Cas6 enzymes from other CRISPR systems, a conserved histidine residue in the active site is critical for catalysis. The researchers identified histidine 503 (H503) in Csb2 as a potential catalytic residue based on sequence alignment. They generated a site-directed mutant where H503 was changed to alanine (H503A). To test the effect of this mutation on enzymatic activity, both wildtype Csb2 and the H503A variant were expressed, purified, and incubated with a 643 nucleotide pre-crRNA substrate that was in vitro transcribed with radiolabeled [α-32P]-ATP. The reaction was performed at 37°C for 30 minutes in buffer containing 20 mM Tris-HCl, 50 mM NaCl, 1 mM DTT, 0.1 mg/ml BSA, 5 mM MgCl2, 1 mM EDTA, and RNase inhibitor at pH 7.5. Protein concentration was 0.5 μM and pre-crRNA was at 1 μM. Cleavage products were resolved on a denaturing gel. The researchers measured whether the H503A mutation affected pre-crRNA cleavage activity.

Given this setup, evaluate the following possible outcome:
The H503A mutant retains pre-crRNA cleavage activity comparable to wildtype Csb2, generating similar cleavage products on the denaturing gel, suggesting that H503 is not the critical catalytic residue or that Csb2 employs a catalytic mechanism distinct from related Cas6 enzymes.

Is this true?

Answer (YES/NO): NO